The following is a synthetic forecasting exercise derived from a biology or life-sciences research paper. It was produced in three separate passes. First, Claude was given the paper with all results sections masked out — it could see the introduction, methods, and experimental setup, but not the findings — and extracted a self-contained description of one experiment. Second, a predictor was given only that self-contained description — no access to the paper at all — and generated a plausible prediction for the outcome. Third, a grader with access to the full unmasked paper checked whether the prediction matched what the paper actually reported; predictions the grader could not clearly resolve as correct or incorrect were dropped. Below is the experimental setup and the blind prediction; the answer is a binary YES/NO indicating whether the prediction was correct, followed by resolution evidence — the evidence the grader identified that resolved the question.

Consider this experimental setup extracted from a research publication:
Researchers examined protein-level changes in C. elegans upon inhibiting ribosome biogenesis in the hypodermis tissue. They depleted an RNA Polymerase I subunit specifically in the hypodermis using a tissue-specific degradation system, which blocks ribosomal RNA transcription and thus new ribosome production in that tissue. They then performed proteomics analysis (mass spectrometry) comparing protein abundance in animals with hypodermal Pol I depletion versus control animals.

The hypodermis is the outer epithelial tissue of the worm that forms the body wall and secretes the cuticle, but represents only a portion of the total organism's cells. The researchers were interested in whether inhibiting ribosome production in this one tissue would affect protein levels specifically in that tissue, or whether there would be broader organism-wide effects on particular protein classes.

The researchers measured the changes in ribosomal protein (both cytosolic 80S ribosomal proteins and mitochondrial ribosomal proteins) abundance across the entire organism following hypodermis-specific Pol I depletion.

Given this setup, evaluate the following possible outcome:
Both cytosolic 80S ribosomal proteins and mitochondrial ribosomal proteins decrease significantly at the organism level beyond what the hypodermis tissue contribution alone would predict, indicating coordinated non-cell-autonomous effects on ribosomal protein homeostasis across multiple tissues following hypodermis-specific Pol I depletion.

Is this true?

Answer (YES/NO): YES